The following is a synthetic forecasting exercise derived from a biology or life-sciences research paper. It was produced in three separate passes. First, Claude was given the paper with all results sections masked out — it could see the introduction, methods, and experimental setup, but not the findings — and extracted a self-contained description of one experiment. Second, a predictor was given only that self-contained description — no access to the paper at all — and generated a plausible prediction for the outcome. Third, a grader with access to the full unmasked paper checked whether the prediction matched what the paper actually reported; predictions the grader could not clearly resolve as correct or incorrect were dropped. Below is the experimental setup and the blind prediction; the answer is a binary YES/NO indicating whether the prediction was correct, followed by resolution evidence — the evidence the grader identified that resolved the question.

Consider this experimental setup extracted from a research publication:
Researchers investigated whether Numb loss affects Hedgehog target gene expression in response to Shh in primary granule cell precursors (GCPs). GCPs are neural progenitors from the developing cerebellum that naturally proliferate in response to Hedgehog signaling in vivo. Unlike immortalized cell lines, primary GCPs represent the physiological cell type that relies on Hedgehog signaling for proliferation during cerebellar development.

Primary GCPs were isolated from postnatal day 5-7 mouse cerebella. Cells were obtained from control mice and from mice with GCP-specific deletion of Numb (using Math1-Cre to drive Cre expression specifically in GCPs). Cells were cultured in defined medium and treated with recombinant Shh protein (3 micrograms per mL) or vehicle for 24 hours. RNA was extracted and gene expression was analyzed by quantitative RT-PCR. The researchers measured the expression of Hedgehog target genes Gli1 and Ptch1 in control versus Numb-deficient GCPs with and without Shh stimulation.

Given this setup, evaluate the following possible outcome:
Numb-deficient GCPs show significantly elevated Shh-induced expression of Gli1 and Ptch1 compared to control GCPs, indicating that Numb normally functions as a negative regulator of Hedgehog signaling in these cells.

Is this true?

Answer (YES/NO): NO